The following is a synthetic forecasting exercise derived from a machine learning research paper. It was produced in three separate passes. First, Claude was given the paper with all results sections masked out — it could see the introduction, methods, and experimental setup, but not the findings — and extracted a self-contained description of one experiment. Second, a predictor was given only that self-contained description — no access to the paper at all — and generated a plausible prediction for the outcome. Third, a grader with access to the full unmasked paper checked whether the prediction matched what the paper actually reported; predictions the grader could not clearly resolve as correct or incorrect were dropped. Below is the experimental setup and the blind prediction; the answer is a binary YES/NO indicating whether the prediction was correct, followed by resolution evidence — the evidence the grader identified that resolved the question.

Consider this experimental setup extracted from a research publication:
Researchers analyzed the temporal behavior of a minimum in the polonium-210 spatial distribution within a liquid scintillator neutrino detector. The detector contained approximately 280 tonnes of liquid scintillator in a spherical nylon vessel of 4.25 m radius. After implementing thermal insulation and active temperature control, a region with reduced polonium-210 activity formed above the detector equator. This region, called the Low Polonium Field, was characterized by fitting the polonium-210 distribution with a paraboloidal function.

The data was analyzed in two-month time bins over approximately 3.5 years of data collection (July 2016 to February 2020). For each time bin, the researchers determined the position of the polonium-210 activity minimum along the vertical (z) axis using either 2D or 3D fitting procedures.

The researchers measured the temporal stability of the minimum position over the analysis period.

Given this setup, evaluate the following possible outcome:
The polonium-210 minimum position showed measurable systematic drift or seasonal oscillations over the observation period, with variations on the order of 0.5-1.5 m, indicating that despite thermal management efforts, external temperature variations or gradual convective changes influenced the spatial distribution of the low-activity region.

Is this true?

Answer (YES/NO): NO